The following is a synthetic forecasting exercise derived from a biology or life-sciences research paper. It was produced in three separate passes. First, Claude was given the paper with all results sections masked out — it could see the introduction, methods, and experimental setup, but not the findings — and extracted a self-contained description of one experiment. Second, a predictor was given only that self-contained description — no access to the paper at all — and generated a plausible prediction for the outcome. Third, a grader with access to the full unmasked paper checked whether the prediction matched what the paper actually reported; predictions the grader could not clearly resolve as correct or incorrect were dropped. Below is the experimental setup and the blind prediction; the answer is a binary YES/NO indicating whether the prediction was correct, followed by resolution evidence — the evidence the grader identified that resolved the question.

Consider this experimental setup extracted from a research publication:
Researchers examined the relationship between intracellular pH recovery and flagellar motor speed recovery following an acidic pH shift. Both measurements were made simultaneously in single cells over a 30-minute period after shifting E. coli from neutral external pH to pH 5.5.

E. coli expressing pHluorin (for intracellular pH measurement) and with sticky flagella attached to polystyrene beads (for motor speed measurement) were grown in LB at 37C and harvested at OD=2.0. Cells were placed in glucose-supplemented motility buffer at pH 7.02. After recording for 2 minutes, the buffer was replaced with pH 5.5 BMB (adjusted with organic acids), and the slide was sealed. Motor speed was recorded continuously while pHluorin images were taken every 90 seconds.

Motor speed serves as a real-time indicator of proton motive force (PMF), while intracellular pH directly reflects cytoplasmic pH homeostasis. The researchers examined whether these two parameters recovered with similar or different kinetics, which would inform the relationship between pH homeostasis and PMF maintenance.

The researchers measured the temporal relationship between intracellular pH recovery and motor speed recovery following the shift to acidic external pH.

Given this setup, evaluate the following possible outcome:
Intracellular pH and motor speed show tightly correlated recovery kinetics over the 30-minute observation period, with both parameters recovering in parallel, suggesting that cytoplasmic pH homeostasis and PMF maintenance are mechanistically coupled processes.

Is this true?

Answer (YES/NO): NO